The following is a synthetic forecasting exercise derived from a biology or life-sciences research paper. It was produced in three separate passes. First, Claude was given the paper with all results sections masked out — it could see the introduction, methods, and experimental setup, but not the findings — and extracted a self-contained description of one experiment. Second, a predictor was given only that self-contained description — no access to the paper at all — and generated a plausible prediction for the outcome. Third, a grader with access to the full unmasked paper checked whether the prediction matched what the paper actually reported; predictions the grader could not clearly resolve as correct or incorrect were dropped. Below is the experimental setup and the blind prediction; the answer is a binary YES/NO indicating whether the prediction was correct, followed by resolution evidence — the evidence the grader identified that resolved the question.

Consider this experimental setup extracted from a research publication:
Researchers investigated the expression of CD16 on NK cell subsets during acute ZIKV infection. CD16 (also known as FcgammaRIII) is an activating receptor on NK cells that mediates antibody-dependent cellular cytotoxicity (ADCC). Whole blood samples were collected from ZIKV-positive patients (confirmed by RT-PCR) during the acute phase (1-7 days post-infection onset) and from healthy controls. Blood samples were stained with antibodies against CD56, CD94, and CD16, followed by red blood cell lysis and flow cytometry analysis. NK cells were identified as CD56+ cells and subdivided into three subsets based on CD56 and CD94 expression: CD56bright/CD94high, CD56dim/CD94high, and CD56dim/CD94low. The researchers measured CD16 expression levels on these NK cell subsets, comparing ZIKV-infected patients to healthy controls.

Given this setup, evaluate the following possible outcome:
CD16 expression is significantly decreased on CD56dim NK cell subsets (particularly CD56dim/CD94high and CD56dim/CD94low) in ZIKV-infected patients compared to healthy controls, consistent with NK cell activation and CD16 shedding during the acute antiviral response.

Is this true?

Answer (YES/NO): NO